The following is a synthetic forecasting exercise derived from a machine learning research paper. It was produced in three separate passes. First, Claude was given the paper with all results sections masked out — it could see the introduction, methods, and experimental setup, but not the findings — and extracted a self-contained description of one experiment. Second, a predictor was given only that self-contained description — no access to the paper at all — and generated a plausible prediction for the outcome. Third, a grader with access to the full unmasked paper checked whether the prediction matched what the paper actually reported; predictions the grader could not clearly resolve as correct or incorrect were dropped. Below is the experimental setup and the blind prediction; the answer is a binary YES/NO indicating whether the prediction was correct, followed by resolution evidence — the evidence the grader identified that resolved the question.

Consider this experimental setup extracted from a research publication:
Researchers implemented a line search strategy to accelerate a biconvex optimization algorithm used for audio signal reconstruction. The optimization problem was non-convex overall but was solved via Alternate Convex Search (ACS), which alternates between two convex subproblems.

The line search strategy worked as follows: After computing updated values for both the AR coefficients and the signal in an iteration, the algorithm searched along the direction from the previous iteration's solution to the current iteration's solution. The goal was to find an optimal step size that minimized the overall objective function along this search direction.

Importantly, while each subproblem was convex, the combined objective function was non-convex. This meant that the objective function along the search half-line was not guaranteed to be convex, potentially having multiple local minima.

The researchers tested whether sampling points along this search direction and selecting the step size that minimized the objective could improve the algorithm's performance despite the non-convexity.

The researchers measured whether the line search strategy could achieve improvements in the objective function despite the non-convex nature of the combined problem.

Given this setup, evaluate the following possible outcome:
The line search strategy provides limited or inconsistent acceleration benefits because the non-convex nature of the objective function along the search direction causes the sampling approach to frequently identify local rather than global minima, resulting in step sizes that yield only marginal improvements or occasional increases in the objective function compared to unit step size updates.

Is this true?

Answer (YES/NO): NO